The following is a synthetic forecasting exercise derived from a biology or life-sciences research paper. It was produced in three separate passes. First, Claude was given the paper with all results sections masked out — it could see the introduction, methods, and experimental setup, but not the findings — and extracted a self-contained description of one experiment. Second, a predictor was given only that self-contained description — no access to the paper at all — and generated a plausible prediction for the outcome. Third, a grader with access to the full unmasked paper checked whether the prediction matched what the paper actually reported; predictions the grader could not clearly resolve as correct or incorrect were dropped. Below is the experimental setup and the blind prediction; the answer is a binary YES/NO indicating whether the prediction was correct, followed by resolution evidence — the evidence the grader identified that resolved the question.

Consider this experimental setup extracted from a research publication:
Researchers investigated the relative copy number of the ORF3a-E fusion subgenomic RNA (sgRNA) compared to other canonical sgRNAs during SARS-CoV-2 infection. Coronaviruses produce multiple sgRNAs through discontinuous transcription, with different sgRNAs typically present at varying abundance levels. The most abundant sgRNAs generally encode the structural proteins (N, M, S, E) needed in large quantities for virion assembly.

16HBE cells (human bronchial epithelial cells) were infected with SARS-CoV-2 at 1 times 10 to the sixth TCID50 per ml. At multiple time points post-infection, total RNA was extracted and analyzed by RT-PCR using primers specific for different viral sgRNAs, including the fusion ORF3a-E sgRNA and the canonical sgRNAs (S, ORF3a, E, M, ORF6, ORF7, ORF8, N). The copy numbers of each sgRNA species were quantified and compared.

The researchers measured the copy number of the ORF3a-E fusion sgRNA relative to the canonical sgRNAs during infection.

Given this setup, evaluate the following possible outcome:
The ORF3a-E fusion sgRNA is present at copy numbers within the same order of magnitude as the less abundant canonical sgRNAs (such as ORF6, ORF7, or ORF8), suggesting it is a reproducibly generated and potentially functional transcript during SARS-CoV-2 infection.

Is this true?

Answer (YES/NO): NO